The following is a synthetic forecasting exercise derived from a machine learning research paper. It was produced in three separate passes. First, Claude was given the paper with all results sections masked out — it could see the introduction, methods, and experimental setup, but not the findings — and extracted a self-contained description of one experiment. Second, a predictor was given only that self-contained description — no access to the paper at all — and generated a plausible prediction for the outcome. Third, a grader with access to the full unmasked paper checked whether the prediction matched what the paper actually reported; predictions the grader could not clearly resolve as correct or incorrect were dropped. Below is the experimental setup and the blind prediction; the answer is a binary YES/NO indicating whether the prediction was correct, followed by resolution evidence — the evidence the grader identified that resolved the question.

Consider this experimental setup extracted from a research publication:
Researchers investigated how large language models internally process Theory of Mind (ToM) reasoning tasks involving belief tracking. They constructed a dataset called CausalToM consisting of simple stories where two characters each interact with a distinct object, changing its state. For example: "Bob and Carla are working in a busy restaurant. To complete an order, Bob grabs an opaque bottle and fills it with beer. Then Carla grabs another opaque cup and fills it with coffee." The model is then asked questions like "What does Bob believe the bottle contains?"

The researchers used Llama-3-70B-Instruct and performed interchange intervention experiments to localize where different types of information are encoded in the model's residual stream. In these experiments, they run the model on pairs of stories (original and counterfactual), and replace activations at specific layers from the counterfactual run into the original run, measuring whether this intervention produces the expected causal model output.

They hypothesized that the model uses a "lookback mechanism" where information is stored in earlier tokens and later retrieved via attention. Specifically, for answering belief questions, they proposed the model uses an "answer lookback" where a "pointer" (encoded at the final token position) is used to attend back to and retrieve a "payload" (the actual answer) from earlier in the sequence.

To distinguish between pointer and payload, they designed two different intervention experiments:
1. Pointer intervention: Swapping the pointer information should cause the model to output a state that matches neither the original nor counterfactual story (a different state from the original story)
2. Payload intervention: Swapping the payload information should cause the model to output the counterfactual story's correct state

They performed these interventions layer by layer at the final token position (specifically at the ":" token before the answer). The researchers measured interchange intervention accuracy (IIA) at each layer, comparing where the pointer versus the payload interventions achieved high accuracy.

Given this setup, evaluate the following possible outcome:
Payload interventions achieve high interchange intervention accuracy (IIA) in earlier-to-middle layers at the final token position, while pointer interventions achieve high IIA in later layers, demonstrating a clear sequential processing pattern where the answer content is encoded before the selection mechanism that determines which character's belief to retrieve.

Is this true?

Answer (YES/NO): NO